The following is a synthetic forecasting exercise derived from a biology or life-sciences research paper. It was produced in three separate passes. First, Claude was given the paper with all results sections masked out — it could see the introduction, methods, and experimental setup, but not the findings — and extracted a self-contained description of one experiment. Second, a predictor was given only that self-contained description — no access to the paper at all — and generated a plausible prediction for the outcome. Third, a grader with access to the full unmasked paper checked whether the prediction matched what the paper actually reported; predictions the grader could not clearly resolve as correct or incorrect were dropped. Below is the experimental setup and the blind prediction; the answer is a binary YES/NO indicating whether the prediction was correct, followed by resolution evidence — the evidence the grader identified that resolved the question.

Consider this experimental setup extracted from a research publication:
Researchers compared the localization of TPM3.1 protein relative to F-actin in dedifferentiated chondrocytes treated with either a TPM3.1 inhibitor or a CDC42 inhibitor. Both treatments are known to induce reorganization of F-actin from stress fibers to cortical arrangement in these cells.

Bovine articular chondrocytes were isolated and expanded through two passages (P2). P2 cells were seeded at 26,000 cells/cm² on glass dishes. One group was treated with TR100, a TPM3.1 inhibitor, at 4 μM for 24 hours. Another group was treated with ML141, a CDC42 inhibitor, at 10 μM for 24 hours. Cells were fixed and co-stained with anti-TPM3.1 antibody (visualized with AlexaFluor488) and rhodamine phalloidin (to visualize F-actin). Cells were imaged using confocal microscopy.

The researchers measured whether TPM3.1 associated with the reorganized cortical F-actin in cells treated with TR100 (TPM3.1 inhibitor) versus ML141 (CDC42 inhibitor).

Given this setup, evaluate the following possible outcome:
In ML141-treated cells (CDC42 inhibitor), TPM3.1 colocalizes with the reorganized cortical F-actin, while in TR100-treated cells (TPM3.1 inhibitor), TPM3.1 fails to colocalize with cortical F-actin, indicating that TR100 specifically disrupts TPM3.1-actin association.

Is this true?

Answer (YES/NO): YES